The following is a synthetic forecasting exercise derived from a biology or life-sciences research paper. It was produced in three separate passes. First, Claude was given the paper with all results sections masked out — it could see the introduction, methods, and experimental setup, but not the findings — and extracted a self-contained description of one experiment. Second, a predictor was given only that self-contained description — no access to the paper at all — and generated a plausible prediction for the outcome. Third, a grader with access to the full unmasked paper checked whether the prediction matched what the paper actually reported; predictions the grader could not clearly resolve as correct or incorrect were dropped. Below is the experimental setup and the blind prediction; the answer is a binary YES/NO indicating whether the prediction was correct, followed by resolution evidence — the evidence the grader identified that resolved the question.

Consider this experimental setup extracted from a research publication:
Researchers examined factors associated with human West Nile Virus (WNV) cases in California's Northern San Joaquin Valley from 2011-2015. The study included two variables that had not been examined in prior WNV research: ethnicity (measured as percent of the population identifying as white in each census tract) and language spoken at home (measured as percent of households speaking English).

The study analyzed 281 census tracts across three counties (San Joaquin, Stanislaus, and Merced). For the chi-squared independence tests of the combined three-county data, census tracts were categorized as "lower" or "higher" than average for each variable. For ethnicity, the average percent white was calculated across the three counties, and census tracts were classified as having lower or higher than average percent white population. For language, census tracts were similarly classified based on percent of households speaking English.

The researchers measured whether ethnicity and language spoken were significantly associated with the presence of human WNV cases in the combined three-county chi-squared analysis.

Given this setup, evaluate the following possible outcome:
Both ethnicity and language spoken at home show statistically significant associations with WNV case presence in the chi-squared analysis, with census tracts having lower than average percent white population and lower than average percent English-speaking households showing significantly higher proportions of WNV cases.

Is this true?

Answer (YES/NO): NO